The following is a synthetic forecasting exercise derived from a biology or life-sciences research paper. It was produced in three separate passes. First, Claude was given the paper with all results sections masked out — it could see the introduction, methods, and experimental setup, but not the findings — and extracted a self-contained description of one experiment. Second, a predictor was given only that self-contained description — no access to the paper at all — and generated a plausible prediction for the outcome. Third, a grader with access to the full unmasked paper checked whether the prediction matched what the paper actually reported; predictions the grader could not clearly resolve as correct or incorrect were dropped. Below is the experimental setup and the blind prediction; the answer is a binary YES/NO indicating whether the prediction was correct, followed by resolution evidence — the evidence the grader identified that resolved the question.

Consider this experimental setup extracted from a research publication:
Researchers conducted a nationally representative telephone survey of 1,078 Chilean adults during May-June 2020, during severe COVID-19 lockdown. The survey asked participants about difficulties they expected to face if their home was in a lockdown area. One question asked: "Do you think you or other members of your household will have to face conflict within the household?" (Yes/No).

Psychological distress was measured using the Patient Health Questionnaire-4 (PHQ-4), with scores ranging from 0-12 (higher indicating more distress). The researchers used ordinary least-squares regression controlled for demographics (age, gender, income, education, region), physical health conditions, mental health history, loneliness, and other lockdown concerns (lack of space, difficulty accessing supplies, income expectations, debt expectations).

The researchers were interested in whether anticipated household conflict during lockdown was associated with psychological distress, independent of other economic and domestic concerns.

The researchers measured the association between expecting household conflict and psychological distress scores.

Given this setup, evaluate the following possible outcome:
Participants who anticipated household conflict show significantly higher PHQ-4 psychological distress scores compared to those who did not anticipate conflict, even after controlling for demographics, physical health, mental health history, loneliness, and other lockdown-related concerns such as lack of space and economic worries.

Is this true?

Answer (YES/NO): NO